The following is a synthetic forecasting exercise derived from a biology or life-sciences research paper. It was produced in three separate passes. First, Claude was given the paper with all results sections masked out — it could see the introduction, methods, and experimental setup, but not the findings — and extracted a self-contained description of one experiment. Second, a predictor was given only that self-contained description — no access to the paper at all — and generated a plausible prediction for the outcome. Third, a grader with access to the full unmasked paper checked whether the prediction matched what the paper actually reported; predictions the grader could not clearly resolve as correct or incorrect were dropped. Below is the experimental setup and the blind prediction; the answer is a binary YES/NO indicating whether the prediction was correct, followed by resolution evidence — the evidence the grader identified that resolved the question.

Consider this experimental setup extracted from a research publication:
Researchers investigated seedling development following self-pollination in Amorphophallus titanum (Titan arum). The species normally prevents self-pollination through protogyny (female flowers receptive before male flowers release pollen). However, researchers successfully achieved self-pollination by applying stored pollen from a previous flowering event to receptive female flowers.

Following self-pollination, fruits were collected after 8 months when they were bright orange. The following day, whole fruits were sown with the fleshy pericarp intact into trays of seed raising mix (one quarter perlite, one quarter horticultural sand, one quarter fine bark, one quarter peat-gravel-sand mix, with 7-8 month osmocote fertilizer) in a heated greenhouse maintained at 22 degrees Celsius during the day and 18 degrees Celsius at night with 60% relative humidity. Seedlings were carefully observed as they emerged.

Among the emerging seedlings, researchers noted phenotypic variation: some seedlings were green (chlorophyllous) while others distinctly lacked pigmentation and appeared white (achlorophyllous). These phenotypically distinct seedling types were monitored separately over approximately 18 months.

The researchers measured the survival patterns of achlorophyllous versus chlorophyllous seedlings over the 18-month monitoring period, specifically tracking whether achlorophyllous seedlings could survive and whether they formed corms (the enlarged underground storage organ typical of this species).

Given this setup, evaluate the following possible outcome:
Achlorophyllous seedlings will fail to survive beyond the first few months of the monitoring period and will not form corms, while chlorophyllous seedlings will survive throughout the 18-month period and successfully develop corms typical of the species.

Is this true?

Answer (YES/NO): YES